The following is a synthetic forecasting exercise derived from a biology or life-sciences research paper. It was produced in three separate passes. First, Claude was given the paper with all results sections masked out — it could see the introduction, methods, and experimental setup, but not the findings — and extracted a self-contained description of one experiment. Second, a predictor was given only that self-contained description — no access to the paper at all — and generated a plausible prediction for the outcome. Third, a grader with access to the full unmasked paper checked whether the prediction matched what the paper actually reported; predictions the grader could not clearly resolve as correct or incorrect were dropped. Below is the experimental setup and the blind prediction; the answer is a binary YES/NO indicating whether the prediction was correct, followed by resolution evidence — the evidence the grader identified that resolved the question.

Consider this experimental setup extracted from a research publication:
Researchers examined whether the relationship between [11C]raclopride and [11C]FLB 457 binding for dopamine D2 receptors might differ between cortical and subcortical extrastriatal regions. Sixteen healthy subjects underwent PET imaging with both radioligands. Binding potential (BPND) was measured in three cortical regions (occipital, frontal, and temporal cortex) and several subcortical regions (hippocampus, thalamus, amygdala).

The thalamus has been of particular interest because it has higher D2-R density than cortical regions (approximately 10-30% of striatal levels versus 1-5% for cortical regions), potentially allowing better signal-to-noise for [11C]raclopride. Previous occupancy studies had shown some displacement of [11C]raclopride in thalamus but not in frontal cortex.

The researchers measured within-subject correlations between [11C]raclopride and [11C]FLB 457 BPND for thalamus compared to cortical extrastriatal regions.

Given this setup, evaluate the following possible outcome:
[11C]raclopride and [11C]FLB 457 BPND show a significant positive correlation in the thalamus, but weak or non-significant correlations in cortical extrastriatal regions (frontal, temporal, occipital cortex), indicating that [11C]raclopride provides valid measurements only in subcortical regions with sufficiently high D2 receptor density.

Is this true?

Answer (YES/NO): NO